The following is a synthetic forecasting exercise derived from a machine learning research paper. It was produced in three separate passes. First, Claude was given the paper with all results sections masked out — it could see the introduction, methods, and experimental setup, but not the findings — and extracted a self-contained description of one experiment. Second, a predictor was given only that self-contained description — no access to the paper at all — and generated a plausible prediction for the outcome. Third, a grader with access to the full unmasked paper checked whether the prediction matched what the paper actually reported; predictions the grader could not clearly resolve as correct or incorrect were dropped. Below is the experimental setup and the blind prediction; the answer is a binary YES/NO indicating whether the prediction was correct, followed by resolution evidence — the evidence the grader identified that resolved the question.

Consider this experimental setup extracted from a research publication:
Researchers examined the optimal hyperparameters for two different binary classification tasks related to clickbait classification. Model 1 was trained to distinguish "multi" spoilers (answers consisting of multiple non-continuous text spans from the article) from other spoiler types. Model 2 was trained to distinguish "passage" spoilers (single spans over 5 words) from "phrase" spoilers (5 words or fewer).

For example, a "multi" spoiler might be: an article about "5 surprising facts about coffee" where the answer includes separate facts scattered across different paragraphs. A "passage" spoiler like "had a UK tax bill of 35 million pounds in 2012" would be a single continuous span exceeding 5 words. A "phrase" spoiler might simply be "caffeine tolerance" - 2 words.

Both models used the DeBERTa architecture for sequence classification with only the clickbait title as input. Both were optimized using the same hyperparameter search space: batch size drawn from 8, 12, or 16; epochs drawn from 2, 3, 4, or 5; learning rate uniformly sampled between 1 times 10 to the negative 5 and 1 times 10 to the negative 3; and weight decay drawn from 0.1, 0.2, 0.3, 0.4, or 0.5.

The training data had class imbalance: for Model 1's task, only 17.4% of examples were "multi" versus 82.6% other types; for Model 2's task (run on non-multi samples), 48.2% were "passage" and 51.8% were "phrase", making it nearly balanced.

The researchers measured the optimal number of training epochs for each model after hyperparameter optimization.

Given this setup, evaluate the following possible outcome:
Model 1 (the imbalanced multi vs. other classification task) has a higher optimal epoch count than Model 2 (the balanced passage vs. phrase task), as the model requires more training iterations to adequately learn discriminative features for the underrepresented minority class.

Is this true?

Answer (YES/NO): YES